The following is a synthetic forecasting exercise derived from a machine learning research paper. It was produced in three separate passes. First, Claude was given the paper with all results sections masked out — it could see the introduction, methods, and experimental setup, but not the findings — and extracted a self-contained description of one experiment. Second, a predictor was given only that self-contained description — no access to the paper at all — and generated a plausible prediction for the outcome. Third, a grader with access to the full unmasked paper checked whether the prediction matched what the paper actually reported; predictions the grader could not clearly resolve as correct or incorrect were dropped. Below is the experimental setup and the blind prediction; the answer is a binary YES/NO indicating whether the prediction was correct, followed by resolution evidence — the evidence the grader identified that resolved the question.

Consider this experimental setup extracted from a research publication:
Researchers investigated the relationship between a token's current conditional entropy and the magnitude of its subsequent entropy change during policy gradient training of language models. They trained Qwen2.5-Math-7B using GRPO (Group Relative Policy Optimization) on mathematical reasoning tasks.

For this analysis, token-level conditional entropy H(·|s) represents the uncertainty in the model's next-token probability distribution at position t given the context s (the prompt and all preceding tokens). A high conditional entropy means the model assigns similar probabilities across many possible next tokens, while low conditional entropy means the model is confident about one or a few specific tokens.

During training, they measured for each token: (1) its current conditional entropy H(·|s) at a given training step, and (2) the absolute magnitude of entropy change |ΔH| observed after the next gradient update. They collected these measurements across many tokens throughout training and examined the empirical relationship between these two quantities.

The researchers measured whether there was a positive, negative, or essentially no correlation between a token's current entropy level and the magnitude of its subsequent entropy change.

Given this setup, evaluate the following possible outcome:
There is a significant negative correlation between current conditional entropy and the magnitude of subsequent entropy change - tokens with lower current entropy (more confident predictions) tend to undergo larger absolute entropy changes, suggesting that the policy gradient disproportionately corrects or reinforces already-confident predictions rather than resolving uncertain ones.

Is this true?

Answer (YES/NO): NO